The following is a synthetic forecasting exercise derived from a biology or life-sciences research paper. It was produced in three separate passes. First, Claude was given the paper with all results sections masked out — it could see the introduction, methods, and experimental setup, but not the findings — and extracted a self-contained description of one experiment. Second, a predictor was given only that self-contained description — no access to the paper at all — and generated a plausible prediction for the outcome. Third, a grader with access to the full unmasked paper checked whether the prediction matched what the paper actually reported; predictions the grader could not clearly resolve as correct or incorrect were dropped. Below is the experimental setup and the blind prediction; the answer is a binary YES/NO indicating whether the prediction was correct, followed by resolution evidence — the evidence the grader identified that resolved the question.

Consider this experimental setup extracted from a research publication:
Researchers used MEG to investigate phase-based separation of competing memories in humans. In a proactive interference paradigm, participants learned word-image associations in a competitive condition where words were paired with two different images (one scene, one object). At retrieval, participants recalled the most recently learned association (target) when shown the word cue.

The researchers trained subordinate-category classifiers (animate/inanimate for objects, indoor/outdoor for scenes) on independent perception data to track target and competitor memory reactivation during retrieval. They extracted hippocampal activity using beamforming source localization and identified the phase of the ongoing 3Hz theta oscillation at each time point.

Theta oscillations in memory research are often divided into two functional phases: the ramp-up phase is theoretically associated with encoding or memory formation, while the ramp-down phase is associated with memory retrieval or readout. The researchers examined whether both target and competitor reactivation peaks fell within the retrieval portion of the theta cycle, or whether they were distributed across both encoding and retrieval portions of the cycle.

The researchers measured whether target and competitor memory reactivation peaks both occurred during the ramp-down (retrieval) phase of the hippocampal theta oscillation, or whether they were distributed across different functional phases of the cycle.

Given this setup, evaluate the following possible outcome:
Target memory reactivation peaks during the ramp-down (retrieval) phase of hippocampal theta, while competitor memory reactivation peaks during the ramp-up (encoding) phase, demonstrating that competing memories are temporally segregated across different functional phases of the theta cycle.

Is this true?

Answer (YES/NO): NO